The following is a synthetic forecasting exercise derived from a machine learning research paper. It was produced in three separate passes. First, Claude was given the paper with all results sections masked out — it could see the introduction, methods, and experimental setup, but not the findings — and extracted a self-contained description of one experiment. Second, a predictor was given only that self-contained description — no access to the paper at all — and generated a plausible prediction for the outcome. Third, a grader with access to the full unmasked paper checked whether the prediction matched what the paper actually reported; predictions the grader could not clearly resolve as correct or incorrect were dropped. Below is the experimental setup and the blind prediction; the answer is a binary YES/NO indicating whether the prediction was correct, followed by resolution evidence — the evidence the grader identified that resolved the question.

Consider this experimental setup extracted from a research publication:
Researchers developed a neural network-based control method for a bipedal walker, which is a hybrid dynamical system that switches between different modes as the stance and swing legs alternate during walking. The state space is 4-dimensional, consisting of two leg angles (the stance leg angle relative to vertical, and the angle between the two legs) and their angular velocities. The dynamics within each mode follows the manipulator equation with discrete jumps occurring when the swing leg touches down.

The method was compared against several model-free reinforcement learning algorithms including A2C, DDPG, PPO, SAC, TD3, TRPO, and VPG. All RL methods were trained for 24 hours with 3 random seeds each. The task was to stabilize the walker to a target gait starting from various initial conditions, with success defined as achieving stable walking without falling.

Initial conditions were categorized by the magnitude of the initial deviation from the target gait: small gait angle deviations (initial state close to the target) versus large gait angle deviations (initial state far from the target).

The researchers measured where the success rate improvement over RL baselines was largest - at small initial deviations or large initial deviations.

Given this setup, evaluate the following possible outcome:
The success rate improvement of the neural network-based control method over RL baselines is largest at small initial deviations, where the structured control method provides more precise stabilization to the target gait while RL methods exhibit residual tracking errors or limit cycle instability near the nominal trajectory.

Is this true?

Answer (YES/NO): YES